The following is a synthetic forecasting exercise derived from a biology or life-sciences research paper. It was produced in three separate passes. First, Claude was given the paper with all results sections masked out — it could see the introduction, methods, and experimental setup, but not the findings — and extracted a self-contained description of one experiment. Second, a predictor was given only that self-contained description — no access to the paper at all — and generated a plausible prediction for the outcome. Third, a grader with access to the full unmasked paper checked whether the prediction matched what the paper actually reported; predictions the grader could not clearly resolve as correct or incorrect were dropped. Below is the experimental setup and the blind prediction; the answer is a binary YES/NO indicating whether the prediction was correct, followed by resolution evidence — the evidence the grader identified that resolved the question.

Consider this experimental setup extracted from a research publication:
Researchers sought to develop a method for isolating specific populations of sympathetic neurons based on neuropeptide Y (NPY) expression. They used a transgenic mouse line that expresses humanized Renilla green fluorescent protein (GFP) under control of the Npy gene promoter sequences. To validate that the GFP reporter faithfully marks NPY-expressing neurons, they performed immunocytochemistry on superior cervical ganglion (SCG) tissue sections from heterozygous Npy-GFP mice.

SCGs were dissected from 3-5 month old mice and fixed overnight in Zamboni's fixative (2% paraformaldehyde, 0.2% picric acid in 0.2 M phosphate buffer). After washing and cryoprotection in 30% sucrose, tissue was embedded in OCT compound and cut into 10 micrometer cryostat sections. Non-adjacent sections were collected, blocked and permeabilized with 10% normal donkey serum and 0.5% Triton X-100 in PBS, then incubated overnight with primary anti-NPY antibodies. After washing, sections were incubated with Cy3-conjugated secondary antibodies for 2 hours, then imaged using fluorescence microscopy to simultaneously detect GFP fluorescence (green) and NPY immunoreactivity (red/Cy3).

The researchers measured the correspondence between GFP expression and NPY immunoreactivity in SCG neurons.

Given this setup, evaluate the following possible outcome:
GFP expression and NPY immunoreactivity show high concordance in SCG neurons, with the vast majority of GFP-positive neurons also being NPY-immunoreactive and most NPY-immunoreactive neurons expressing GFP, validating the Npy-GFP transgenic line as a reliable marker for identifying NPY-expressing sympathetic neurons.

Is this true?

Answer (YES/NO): YES